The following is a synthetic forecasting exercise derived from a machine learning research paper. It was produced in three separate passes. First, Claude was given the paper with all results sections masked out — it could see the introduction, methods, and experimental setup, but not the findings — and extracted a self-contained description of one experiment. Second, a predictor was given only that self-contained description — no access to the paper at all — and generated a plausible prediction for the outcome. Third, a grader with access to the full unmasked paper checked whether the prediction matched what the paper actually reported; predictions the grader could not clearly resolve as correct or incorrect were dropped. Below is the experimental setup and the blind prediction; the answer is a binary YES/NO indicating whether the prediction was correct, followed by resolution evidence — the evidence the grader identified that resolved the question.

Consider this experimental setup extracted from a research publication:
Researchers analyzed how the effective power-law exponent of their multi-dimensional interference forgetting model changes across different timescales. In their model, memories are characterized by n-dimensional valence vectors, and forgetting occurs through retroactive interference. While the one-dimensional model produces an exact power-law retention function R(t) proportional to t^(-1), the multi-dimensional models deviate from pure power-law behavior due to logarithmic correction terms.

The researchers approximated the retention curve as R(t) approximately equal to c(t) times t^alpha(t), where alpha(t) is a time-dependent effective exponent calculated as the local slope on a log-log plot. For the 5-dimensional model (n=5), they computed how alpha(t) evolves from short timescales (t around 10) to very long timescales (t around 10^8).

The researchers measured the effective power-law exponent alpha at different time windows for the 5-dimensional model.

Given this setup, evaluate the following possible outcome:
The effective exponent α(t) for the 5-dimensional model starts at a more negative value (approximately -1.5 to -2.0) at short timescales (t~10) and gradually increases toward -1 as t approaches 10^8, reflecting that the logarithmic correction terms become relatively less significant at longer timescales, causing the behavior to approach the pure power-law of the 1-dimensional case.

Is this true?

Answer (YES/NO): NO